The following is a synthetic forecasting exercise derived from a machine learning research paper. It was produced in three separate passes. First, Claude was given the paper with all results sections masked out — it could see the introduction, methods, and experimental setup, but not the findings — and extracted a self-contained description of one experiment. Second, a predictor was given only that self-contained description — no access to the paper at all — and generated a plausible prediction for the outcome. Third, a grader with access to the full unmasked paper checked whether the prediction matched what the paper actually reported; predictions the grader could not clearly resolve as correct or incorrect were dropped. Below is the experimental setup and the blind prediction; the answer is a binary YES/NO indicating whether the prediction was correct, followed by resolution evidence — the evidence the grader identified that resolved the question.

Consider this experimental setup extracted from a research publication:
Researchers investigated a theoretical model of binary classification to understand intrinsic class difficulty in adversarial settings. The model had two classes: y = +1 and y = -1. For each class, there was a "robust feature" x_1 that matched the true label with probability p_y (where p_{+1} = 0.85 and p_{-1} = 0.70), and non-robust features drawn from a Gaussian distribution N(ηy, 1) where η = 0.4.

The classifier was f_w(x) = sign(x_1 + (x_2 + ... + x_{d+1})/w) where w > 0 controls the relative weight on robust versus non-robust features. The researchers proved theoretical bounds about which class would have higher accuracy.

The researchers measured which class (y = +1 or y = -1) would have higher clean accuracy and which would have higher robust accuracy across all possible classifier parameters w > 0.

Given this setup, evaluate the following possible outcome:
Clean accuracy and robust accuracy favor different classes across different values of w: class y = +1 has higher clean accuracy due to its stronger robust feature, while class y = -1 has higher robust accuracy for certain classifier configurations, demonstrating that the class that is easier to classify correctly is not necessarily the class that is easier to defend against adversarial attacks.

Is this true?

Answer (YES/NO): NO